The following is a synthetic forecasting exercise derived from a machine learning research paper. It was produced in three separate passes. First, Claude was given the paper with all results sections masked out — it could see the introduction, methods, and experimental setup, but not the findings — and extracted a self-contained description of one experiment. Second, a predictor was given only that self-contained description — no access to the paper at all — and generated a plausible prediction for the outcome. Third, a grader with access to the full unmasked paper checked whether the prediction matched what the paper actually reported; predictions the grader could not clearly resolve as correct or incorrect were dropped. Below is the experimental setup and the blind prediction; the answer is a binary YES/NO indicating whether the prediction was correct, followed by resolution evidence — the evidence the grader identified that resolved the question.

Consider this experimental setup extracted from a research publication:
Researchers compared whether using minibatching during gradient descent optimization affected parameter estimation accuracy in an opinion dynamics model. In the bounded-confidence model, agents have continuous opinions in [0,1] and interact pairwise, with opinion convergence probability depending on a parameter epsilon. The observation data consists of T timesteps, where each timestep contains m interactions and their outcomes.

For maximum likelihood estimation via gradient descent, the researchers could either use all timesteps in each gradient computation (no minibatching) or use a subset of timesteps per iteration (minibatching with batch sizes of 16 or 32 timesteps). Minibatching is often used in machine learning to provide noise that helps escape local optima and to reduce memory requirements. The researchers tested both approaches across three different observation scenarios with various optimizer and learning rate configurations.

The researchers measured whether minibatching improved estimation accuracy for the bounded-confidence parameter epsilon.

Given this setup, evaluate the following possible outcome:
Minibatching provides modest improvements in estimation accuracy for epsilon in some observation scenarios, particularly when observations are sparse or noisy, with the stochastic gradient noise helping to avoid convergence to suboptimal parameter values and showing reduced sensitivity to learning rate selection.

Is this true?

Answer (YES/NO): NO